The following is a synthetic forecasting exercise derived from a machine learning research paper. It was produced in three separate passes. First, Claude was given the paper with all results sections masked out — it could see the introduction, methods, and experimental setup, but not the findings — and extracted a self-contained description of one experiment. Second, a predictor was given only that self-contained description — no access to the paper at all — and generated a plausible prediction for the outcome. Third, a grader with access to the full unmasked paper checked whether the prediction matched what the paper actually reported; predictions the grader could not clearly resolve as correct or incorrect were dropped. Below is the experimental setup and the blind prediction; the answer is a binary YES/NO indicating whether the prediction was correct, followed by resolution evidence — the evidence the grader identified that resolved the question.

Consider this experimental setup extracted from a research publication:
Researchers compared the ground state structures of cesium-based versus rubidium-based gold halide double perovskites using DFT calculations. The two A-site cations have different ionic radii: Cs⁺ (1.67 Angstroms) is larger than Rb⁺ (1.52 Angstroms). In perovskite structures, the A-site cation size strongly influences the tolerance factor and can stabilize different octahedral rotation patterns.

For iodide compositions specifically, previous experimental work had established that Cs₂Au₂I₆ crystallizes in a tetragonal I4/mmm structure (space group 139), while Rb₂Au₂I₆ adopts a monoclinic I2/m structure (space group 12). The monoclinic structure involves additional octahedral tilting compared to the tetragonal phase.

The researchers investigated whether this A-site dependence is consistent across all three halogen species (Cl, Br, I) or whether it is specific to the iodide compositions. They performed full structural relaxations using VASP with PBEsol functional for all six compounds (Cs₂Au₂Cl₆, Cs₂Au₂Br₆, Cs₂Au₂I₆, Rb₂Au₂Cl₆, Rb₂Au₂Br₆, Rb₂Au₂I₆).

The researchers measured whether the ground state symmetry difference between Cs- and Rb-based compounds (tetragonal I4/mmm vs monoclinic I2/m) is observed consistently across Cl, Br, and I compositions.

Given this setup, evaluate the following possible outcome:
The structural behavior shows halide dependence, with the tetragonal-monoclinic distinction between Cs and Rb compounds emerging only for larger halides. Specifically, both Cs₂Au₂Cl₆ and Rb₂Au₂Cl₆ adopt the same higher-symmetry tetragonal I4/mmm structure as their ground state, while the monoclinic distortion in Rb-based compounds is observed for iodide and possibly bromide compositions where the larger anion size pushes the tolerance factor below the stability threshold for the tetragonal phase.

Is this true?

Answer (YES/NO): YES